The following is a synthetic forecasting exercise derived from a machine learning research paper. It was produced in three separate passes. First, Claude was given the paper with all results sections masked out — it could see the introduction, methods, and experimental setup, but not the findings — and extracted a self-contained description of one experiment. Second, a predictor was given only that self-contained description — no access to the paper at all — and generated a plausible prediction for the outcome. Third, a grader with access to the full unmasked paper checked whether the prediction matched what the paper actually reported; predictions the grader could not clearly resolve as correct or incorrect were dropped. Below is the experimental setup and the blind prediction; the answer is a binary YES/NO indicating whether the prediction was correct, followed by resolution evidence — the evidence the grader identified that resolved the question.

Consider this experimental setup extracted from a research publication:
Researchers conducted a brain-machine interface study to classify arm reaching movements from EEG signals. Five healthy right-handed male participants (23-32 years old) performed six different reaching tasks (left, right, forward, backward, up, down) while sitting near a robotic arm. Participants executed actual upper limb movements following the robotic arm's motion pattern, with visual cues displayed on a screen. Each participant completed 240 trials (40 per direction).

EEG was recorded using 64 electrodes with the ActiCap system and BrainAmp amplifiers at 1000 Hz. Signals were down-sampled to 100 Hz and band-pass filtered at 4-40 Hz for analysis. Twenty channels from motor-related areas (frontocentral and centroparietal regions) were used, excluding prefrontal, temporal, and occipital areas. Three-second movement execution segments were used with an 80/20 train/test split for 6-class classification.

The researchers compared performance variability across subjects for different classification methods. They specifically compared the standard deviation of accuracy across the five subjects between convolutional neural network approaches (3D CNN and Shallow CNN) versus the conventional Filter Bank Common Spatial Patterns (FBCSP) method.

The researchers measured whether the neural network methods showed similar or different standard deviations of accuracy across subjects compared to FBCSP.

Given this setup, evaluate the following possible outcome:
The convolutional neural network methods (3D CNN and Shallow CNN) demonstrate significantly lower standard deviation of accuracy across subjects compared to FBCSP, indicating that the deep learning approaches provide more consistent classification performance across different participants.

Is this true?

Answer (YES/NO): NO